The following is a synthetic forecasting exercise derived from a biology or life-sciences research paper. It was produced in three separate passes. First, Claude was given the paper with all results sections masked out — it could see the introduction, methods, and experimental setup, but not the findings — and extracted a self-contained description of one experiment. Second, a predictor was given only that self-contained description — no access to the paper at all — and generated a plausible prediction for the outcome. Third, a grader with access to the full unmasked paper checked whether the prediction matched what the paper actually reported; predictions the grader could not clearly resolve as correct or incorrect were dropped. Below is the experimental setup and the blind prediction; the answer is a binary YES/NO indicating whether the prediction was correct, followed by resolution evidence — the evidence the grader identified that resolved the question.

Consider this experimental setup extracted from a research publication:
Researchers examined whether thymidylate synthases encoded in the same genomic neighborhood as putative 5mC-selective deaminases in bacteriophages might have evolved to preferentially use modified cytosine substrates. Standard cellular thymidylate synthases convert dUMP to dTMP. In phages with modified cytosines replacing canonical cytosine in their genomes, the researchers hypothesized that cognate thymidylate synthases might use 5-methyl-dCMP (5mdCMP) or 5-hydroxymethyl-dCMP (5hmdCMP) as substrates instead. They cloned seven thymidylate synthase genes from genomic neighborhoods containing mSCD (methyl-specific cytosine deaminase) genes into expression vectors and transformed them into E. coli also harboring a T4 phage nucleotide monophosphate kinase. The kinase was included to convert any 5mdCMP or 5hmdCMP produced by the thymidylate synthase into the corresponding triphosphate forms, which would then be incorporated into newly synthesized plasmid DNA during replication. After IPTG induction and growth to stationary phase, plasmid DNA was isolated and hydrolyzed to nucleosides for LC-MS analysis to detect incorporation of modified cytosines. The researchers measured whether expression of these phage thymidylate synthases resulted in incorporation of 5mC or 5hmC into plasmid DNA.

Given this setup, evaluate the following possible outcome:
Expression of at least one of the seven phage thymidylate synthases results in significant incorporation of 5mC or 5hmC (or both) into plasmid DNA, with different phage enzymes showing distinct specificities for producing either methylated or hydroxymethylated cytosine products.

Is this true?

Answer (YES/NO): NO